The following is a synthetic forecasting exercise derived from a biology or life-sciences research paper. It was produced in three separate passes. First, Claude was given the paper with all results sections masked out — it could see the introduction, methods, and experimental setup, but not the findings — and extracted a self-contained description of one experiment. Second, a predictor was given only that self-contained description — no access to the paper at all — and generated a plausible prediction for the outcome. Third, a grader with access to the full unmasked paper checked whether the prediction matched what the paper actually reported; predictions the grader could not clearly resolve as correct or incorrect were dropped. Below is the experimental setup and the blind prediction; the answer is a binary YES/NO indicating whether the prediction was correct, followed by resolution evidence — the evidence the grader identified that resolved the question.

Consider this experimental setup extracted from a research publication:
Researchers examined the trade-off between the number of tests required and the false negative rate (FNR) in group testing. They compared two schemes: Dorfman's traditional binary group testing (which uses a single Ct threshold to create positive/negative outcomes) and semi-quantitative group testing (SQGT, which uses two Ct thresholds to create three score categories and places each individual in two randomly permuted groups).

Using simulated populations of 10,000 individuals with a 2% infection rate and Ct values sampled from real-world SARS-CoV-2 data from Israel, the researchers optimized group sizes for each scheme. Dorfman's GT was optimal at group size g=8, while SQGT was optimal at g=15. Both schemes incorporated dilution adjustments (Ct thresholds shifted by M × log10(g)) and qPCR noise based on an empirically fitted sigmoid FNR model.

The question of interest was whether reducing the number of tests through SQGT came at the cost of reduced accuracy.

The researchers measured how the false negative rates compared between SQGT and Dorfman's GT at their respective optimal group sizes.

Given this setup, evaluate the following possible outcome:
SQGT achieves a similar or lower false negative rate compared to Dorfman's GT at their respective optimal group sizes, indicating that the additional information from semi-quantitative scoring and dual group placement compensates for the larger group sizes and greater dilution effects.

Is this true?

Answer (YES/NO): NO